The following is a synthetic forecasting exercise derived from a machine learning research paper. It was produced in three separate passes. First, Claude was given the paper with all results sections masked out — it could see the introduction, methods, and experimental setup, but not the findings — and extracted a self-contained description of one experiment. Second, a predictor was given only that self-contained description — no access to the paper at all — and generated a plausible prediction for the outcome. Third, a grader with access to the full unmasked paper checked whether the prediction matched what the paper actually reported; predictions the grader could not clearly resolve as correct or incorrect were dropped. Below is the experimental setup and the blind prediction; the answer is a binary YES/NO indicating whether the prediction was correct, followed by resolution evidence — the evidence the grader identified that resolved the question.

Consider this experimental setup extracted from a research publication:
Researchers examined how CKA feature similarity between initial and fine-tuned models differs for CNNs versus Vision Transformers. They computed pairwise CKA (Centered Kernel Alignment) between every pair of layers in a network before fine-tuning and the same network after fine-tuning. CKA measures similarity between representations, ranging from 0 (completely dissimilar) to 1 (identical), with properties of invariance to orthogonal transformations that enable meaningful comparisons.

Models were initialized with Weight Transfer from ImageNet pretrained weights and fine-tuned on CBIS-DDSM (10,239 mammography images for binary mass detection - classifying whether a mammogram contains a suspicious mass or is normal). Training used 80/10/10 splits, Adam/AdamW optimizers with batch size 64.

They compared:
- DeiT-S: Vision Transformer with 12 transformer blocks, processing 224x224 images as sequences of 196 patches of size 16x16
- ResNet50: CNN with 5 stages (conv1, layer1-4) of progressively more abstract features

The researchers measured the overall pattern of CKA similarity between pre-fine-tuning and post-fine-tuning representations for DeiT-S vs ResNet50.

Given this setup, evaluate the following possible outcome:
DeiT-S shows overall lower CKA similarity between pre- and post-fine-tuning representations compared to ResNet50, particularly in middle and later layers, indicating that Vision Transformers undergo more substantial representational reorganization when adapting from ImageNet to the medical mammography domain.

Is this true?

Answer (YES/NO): NO